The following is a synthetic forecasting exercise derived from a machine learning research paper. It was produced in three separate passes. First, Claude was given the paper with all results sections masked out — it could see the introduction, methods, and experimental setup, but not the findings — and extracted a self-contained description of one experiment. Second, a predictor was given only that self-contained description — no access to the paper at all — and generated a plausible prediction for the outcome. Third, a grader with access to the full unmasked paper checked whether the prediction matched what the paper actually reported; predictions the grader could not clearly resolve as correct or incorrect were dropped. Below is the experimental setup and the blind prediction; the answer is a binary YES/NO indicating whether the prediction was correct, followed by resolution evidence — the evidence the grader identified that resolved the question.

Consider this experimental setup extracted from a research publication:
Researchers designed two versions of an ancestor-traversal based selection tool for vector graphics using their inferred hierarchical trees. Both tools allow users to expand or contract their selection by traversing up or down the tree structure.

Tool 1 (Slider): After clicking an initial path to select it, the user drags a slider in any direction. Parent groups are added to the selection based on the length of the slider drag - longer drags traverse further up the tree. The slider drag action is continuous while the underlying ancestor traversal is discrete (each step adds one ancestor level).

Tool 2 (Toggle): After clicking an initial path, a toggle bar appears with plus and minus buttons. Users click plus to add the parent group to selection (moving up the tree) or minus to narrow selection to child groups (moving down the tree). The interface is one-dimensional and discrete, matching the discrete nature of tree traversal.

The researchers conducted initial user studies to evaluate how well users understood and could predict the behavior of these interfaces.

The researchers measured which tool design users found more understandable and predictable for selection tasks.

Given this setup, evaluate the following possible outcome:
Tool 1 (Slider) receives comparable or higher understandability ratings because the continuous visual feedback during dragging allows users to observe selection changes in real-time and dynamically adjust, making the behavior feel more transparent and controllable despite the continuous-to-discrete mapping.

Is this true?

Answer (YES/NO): NO